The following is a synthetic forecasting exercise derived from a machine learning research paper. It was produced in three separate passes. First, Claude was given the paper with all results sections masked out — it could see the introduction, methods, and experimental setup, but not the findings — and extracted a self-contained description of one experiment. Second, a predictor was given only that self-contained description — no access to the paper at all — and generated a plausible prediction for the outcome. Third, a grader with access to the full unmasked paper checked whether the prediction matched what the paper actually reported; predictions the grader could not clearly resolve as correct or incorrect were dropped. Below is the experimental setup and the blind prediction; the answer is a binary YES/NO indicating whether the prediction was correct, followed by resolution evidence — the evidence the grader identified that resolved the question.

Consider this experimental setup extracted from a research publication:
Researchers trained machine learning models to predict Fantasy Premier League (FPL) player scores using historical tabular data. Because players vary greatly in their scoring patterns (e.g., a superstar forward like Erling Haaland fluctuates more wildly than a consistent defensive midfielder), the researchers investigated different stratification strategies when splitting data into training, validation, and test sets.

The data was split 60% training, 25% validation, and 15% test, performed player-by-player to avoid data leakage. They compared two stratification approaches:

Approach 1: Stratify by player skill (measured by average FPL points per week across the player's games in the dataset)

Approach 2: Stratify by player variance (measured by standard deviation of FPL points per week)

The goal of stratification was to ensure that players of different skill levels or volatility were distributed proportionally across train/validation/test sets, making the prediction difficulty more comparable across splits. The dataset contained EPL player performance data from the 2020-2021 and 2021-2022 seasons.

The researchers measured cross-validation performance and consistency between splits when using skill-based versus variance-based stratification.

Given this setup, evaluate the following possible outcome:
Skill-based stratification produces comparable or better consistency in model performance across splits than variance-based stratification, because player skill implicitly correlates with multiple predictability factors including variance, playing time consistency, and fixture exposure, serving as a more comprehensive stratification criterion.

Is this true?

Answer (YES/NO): YES